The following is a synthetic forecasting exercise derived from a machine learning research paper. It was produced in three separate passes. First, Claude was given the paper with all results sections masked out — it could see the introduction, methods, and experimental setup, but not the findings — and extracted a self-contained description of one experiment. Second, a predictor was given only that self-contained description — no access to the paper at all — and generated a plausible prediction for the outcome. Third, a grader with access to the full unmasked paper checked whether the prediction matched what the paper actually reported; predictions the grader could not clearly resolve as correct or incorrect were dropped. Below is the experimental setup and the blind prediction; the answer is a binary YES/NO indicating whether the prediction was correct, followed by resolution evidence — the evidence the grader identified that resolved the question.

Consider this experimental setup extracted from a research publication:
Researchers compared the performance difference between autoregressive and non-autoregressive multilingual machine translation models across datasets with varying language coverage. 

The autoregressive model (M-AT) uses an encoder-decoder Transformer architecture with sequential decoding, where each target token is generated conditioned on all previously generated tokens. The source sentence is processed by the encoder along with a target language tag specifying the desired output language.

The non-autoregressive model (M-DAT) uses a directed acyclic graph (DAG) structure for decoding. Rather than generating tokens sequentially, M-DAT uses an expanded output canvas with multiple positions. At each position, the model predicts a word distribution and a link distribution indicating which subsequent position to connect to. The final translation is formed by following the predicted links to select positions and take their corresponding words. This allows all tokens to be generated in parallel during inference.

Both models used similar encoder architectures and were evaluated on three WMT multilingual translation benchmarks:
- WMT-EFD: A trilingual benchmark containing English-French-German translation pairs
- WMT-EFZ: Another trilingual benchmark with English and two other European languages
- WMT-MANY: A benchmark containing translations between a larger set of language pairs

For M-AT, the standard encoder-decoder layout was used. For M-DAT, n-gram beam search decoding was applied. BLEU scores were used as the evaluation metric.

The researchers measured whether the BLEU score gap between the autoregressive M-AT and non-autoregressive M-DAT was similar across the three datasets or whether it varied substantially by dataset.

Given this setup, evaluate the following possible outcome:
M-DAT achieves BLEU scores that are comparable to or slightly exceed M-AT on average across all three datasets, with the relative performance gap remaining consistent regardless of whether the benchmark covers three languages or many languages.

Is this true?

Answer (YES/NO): NO